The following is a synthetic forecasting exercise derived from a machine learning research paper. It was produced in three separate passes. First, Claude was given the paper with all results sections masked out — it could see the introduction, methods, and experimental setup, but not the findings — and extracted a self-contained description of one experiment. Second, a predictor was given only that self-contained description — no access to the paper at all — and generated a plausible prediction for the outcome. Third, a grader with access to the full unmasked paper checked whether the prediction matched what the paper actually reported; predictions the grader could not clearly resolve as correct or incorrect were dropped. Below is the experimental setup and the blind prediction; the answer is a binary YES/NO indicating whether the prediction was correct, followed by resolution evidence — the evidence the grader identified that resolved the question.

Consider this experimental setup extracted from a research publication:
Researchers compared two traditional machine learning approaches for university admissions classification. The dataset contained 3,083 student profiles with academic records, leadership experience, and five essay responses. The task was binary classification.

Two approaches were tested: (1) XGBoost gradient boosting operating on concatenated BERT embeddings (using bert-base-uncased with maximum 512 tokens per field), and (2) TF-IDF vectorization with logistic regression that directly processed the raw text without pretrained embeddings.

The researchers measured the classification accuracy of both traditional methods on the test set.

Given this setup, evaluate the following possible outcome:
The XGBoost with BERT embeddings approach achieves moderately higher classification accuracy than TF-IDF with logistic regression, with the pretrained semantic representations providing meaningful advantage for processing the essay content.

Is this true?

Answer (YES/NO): YES